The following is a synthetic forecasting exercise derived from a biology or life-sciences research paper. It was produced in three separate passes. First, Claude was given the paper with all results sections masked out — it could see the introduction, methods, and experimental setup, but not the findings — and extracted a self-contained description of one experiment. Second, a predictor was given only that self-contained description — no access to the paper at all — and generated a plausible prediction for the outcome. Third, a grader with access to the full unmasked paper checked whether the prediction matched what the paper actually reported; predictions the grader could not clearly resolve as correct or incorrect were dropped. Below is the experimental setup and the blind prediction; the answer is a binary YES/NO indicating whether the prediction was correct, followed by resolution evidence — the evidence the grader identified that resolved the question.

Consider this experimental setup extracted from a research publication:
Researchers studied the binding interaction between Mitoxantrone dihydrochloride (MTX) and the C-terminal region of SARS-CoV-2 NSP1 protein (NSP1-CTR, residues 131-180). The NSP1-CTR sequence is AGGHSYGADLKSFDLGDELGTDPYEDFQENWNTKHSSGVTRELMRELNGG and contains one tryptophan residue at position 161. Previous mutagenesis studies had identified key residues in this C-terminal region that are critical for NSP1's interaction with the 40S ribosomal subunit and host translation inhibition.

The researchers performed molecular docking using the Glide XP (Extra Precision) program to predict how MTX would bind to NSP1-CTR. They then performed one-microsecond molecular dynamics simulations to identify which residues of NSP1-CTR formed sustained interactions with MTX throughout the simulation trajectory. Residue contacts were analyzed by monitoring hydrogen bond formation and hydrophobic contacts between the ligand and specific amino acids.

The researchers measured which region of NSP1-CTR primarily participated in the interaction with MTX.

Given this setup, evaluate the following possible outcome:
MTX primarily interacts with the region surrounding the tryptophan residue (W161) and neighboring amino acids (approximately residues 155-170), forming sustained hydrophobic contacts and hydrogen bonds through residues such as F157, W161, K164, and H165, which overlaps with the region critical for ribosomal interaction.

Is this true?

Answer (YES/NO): NO